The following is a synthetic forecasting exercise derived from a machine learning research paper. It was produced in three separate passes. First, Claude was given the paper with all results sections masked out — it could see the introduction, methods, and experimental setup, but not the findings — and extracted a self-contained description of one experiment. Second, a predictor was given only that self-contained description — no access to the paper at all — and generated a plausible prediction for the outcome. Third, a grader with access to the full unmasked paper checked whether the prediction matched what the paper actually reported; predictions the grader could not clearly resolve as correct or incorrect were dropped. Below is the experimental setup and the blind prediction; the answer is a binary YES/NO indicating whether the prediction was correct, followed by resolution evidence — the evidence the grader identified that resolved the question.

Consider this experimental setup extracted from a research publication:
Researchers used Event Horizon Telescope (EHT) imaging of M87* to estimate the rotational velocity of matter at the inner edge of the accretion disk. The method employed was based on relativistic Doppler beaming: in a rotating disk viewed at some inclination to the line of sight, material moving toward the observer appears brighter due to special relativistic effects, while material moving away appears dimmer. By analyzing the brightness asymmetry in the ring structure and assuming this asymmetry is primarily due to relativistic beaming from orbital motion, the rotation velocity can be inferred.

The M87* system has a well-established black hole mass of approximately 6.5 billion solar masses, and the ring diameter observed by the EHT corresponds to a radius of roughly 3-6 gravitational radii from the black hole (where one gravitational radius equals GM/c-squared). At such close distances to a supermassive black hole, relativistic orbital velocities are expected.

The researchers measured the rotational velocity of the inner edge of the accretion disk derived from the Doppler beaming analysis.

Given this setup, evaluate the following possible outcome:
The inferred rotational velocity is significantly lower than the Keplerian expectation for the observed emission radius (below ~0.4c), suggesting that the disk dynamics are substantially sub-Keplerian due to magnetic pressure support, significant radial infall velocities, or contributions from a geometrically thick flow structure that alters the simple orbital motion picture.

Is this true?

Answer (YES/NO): NO